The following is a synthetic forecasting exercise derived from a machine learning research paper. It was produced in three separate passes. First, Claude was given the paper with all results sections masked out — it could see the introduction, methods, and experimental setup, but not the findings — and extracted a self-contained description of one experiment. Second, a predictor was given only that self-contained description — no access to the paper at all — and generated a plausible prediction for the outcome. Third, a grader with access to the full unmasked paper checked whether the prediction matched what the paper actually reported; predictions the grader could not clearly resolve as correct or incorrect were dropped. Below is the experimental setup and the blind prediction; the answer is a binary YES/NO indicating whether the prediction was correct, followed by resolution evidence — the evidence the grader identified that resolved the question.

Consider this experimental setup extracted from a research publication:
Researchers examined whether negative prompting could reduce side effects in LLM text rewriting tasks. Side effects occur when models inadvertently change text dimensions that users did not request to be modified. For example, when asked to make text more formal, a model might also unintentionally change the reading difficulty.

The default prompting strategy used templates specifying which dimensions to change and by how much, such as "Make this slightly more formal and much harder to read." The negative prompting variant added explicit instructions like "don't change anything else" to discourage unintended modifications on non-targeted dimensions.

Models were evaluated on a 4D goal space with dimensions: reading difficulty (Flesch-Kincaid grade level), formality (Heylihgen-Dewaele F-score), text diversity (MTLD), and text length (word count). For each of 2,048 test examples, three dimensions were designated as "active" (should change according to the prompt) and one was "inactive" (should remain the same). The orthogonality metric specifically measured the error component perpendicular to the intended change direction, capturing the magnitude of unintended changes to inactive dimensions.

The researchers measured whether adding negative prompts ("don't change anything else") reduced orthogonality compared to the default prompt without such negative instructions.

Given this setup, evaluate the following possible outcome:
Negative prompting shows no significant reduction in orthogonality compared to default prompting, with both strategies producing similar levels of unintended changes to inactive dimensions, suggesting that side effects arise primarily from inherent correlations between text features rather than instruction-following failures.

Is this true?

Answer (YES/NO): YES